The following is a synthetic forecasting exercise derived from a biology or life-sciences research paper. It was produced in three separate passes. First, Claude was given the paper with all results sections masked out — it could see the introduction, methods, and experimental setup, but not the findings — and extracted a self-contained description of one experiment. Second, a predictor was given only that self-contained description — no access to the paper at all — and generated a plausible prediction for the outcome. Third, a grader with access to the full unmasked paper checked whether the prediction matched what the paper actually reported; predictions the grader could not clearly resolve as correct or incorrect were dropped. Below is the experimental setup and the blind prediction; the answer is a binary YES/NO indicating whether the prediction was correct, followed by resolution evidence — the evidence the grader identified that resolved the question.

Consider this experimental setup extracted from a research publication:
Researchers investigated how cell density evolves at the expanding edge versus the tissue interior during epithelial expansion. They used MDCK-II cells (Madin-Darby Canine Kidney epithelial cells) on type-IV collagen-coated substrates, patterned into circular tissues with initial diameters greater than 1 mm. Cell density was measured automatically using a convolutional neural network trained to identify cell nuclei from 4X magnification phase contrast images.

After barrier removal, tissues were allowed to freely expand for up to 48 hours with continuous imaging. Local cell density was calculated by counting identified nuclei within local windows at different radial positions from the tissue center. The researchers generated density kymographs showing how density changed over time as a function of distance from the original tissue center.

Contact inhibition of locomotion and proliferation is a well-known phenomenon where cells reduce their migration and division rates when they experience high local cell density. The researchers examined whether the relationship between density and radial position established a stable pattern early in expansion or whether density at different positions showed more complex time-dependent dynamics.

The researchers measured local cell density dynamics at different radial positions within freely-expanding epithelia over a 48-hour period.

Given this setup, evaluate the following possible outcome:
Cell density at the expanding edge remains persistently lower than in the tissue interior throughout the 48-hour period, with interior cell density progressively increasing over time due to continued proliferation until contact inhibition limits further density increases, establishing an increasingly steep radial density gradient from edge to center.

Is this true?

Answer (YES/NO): NO